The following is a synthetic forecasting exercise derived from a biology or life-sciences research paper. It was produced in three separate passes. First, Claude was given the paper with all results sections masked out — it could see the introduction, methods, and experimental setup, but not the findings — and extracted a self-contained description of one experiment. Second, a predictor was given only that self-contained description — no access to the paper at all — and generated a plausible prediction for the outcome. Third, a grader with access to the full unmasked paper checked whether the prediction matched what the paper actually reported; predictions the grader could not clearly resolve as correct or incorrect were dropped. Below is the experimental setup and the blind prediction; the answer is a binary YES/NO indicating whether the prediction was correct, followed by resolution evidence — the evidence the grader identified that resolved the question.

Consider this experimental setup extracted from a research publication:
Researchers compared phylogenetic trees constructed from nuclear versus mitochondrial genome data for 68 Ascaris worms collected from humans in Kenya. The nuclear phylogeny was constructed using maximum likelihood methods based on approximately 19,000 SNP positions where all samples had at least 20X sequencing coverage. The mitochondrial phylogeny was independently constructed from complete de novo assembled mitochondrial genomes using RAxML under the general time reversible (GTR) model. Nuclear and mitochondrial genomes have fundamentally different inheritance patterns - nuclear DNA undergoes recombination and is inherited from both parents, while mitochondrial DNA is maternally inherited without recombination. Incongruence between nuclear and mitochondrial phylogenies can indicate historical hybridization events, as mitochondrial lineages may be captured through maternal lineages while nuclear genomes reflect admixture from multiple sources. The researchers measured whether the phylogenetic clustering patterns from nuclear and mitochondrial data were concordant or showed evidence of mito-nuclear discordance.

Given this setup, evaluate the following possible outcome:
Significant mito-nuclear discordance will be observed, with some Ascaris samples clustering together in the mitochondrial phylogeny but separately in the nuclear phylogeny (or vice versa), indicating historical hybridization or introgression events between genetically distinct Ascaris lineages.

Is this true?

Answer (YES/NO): YES